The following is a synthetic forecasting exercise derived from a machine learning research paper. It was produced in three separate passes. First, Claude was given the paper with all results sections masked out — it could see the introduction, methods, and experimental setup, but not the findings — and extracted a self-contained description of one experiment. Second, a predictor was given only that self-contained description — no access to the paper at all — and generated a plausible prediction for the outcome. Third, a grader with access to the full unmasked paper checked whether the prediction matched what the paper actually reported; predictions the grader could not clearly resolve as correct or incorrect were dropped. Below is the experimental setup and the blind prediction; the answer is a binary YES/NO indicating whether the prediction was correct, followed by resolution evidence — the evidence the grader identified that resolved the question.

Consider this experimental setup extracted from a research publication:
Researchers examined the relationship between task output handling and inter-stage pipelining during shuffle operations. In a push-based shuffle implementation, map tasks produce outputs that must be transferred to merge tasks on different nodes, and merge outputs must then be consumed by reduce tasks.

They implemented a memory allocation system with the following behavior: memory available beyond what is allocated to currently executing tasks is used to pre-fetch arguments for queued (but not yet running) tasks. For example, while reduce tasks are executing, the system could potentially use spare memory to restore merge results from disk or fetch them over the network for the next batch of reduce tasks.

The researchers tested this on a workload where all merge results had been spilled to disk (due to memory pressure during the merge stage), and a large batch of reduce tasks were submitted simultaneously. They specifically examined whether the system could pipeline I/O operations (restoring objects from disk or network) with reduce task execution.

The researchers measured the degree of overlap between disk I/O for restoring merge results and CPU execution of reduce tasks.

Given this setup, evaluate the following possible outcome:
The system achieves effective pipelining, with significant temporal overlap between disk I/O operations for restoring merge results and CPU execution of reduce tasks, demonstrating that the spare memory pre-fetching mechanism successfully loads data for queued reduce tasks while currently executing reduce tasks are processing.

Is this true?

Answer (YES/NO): YES